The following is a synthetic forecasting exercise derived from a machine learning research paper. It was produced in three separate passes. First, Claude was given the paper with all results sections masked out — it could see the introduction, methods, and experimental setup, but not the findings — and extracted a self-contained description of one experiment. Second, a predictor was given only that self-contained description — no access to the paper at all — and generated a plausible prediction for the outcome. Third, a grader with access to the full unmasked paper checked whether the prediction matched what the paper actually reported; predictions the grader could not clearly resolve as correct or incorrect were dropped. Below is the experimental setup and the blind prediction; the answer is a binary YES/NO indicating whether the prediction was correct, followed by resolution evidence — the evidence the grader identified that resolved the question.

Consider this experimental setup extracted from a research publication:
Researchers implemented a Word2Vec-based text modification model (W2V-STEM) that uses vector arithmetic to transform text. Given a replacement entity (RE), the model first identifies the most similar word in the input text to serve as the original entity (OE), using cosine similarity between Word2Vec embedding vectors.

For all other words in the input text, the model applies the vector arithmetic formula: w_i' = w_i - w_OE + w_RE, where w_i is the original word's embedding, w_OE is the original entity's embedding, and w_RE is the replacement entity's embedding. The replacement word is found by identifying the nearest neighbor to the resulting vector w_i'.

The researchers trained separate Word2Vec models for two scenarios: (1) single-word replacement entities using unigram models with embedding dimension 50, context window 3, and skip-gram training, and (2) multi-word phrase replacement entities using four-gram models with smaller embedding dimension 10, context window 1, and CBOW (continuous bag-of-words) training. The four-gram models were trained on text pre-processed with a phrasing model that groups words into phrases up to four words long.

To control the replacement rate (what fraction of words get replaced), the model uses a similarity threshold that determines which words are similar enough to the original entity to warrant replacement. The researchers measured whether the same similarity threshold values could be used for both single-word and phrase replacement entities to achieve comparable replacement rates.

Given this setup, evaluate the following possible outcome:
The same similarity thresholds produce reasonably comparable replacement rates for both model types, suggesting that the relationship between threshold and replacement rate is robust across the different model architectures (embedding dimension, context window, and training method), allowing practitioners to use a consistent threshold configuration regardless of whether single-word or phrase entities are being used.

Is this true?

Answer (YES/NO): NO